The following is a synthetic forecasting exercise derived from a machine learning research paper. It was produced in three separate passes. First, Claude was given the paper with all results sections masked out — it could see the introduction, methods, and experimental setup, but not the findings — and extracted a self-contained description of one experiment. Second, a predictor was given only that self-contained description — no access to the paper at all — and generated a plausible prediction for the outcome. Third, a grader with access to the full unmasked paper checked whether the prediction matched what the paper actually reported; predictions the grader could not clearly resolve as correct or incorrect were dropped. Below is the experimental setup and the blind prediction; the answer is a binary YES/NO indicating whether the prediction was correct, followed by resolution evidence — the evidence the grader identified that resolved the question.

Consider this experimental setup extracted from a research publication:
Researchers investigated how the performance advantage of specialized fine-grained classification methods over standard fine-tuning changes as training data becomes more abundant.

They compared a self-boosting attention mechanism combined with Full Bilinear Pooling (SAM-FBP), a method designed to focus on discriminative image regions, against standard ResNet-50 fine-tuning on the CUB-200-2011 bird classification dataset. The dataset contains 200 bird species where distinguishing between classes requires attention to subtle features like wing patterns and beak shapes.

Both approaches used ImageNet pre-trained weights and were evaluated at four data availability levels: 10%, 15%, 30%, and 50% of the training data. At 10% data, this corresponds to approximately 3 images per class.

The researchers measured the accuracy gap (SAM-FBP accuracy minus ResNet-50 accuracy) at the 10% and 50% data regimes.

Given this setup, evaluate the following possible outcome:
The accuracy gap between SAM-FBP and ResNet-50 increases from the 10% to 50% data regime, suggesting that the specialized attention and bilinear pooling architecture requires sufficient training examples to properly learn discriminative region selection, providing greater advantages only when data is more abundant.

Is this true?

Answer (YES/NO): NO